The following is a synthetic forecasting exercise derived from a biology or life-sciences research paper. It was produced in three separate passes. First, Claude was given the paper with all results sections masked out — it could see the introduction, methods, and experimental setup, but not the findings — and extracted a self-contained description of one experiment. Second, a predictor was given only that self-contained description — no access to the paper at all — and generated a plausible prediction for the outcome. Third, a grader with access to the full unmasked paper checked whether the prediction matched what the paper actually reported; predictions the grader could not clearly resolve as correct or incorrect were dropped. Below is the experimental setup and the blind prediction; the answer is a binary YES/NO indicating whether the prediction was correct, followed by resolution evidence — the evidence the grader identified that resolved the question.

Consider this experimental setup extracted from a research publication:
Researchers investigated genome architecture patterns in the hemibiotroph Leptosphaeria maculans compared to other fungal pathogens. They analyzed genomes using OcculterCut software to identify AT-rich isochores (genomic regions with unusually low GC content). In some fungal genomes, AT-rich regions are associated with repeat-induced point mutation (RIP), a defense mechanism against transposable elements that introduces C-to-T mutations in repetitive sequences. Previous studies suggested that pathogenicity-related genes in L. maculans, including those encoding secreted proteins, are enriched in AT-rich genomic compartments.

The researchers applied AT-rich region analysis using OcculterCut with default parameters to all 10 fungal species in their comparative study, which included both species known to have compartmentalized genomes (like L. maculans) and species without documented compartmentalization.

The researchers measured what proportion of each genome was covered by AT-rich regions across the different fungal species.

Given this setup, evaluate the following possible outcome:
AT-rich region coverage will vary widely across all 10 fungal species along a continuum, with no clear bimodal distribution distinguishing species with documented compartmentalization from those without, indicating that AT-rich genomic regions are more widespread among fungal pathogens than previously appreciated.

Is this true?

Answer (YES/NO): NO